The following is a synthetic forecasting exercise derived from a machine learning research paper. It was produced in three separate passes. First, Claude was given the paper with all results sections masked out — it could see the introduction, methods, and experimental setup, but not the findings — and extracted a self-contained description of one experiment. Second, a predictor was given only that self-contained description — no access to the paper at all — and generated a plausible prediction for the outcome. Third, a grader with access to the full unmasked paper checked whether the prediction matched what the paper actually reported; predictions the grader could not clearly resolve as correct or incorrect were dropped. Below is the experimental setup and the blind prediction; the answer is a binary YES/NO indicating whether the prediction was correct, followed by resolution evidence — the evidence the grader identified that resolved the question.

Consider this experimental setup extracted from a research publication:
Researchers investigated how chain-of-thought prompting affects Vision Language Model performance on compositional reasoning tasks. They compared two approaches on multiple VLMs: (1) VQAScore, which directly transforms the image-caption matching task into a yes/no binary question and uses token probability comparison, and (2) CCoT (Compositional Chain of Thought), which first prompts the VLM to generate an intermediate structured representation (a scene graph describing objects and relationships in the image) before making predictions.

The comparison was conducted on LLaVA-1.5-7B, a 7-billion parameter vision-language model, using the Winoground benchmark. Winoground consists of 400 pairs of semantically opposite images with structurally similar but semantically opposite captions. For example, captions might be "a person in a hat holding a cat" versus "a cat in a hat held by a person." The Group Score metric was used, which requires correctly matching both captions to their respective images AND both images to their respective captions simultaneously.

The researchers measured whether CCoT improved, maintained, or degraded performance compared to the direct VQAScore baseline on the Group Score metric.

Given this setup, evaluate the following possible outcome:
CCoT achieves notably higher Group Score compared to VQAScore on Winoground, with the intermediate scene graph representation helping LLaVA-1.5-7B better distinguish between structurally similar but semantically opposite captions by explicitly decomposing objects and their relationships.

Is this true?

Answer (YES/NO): NO